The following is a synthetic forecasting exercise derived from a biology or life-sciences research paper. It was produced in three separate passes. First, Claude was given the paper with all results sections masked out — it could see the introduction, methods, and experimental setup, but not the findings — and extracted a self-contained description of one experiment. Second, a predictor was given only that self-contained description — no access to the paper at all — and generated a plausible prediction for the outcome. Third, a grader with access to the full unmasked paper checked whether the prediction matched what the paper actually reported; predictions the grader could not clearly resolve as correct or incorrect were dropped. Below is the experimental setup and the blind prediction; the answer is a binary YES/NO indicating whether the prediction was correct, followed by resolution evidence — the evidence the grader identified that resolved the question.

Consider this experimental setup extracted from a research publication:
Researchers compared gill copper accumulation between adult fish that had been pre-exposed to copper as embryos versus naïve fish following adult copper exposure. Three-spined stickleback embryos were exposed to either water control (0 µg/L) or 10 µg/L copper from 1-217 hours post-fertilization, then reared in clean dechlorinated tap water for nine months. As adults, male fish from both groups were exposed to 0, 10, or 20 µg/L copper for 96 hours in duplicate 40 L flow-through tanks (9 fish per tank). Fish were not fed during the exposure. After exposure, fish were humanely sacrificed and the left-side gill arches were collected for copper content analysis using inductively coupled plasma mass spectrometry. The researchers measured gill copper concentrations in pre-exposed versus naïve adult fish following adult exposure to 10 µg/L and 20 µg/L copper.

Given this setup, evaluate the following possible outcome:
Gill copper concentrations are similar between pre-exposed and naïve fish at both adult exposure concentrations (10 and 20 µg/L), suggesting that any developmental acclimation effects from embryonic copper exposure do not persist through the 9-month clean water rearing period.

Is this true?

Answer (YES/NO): NO